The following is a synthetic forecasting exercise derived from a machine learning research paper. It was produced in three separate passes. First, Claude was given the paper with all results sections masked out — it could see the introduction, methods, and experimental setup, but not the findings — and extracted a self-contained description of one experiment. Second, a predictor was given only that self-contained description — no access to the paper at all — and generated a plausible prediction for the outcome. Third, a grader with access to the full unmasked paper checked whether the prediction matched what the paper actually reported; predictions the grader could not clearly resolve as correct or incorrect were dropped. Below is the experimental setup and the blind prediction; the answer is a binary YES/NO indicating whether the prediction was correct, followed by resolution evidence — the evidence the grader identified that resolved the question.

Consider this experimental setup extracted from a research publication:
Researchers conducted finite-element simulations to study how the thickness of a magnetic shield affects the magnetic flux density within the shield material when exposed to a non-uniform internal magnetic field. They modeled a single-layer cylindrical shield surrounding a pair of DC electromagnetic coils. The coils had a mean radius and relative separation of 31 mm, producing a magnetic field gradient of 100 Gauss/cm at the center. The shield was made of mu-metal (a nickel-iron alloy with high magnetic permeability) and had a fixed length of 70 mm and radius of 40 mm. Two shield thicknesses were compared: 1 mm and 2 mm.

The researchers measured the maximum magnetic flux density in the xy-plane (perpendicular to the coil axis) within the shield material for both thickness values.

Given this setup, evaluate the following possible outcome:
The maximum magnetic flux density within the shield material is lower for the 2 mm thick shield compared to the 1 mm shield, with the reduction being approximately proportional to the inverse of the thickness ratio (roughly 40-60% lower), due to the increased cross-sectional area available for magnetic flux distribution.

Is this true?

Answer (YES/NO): YES